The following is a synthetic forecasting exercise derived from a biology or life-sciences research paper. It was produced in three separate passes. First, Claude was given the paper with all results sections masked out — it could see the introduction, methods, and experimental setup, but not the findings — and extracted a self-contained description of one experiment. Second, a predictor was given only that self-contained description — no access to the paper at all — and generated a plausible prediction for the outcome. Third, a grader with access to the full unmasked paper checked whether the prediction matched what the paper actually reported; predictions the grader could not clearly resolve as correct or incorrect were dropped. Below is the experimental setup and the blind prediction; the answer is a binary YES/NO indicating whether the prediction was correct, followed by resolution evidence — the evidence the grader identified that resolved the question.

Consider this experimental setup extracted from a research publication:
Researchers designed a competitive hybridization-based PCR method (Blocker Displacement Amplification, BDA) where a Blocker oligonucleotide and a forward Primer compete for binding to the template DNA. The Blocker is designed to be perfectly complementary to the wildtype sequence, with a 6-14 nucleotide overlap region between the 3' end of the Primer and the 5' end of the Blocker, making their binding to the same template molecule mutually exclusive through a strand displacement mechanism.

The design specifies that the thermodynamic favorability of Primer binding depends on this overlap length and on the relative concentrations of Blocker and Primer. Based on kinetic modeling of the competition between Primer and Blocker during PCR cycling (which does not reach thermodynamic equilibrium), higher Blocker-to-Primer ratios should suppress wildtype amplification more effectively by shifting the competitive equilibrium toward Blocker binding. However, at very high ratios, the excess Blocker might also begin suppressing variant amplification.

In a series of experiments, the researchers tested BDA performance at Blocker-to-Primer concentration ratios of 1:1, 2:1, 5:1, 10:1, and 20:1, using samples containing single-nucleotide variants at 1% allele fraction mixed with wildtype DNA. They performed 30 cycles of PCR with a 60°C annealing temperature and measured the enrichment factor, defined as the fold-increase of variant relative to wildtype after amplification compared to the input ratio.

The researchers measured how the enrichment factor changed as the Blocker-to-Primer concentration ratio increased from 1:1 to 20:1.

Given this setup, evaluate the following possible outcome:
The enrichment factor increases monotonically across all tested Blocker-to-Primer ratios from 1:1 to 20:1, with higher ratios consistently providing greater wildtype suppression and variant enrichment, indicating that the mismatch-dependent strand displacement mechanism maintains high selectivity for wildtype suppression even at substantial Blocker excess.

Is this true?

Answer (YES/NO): NO